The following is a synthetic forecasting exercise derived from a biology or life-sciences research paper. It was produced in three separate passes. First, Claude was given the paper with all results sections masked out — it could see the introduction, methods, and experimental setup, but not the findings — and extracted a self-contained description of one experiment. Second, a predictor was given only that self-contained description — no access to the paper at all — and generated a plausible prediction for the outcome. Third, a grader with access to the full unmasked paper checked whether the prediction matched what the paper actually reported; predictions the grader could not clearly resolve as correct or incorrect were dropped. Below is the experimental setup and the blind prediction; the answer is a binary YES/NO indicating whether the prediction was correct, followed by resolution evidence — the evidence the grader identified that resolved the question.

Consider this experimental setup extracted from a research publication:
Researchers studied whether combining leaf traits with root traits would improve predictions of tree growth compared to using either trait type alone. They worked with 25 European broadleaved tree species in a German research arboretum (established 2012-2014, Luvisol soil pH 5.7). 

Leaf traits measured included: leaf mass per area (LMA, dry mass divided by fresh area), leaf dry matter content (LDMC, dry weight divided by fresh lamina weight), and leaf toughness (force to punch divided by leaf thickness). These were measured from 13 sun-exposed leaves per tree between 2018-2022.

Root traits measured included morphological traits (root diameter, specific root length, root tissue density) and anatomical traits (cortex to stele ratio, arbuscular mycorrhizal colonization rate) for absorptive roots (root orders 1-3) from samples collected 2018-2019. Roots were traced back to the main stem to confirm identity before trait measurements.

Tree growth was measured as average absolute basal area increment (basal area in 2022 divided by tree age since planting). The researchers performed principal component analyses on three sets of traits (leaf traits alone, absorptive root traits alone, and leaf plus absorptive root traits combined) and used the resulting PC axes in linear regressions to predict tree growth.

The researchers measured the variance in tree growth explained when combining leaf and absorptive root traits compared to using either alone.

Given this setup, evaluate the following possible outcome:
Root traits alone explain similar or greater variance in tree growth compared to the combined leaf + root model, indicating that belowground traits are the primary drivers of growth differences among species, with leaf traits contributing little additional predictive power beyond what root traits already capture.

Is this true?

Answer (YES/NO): NO